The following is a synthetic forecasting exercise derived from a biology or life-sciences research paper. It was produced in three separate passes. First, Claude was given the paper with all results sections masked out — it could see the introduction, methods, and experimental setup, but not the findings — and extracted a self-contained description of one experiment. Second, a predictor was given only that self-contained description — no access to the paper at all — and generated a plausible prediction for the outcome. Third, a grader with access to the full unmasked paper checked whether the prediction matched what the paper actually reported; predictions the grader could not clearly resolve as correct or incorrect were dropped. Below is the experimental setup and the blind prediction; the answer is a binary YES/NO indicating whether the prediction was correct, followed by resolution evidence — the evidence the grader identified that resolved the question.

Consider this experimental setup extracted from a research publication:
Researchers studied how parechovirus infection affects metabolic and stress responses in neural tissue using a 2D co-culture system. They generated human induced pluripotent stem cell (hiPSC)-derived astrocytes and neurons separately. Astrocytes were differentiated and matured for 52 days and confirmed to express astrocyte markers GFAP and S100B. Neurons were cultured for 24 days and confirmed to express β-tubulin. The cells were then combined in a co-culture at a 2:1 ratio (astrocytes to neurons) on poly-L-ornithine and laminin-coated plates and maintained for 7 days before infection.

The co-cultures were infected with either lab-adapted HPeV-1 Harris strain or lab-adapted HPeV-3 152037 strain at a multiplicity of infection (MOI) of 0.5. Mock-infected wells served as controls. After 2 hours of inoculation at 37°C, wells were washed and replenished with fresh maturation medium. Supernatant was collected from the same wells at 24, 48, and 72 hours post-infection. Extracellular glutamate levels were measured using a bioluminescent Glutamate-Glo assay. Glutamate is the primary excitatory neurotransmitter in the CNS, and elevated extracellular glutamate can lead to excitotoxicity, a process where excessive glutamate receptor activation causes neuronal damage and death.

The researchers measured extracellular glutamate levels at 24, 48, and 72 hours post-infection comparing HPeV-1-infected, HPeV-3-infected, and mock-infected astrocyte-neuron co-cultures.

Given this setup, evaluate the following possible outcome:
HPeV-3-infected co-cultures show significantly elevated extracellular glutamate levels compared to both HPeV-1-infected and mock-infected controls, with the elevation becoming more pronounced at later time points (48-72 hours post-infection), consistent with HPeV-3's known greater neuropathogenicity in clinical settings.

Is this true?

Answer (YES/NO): NO